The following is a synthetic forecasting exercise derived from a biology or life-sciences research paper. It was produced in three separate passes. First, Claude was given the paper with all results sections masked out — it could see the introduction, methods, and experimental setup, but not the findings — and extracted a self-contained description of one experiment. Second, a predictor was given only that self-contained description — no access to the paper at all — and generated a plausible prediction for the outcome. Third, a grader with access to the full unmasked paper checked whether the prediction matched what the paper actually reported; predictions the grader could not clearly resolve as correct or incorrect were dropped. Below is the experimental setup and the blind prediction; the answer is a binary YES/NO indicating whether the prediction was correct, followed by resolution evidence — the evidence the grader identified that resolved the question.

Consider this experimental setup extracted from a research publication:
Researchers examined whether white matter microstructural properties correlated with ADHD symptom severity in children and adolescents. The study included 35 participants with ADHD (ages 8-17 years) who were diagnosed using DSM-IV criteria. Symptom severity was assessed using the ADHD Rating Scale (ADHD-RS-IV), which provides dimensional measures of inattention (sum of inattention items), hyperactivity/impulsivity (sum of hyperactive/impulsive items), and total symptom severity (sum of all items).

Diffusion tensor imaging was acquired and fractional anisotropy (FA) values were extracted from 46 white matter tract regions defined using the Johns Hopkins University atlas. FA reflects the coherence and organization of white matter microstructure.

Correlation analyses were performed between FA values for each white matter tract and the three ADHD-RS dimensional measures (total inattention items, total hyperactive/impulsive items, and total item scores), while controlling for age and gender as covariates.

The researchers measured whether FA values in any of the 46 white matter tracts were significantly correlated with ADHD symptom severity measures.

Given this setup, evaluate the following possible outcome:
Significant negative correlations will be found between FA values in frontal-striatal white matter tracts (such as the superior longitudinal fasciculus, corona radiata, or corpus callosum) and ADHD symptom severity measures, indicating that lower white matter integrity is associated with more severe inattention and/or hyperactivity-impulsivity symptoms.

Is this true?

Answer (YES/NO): NO